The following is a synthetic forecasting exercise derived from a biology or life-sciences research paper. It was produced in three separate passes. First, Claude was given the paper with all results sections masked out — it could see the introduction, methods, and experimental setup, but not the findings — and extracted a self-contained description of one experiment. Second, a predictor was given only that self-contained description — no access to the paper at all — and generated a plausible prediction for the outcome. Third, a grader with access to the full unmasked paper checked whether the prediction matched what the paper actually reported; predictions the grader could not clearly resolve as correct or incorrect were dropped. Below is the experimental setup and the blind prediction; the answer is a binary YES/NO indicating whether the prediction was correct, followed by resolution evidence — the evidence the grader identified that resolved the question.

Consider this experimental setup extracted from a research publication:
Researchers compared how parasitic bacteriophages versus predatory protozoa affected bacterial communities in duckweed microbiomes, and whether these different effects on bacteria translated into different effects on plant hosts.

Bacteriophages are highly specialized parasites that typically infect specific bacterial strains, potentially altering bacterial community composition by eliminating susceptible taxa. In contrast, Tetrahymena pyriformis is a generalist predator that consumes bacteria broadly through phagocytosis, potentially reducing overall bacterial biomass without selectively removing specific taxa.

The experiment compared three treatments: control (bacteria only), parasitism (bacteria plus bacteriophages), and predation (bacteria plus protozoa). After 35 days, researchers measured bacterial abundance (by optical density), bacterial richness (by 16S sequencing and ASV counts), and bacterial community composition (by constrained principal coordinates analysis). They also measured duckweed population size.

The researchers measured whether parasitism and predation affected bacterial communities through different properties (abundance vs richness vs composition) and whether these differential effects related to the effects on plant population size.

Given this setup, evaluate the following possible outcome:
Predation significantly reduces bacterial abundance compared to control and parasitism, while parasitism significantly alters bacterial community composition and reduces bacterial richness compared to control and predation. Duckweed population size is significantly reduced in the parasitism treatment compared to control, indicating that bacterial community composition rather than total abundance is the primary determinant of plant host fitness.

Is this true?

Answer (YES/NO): YES